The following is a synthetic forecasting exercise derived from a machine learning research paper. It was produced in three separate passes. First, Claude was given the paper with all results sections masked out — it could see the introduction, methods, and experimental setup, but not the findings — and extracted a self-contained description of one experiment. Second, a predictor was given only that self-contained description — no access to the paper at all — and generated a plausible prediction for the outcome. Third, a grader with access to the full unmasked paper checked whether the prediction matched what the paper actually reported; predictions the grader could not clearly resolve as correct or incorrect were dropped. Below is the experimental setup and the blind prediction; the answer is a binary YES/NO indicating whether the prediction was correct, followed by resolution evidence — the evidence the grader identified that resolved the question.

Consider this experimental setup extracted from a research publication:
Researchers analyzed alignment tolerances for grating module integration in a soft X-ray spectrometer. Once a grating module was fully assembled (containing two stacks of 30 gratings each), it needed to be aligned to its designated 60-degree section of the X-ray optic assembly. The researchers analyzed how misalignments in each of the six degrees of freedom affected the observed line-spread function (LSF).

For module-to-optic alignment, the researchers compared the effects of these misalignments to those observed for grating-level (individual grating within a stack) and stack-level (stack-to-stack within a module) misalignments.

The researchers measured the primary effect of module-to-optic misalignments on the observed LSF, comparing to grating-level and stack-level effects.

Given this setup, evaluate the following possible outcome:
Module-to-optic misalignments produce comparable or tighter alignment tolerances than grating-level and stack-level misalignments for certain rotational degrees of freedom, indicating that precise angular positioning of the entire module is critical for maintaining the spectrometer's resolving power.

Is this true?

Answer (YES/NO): NO